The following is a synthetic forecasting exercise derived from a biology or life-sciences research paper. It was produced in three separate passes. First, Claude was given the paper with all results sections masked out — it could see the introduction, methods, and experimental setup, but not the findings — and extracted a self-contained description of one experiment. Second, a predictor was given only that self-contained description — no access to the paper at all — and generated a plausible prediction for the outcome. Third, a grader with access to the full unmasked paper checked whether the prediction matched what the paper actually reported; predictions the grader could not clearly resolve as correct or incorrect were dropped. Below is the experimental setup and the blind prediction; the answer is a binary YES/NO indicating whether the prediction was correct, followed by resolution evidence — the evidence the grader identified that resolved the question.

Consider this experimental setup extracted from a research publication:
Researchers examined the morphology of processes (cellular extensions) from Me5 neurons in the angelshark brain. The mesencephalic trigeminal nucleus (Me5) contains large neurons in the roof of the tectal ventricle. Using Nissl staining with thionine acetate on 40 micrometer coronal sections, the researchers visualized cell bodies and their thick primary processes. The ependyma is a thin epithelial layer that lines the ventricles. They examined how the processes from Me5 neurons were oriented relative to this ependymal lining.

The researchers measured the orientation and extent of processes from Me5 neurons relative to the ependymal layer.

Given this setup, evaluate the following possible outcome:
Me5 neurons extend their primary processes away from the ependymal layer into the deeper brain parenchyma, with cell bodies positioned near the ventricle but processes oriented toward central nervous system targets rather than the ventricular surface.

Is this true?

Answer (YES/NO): NO